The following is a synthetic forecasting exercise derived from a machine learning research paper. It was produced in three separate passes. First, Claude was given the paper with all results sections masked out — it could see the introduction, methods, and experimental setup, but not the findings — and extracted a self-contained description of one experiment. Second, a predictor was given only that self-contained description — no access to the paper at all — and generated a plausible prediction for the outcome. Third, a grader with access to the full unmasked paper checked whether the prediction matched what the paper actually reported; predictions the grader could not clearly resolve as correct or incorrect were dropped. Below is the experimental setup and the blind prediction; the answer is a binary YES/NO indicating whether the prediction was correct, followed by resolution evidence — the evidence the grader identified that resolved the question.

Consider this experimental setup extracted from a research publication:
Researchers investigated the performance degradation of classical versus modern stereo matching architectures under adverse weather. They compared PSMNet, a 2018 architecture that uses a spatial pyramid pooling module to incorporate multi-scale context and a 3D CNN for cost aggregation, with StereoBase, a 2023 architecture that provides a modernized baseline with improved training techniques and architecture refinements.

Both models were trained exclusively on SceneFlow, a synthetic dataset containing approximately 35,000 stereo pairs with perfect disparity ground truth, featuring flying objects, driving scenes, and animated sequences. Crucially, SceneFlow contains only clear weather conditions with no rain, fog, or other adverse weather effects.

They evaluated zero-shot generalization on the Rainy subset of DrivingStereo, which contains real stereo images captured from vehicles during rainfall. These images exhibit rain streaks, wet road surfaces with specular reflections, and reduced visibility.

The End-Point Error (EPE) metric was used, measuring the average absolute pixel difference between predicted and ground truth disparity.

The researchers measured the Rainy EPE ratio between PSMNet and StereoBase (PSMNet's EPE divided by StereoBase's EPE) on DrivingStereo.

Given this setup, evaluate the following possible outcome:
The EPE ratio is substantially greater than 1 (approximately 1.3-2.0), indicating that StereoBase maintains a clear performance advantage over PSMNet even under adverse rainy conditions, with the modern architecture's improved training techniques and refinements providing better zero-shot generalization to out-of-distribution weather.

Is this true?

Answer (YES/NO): NO